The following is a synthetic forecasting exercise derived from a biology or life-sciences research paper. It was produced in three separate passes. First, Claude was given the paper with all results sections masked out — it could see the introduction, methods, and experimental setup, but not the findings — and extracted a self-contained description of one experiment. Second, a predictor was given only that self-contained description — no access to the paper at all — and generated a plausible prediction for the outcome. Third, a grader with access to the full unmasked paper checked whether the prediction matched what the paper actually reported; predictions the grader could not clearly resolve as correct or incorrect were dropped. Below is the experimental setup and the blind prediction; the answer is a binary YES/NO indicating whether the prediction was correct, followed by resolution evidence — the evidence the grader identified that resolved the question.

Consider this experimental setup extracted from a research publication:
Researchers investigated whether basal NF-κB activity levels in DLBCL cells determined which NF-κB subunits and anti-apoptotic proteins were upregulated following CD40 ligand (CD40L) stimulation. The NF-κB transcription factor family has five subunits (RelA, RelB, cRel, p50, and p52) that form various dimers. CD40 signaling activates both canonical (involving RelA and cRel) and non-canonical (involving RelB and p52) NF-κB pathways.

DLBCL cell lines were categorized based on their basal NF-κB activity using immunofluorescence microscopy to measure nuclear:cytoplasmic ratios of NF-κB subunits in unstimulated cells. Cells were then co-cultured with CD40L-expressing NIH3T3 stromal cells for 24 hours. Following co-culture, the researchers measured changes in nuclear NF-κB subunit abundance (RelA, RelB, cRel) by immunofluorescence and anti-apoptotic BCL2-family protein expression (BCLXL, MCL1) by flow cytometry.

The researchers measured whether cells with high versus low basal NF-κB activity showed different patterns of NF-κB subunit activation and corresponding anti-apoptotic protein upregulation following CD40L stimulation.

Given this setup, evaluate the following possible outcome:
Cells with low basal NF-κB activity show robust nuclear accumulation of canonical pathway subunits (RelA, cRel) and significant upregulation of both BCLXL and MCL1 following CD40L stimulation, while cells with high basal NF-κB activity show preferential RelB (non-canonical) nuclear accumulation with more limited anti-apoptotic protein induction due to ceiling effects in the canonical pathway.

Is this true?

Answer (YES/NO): NO